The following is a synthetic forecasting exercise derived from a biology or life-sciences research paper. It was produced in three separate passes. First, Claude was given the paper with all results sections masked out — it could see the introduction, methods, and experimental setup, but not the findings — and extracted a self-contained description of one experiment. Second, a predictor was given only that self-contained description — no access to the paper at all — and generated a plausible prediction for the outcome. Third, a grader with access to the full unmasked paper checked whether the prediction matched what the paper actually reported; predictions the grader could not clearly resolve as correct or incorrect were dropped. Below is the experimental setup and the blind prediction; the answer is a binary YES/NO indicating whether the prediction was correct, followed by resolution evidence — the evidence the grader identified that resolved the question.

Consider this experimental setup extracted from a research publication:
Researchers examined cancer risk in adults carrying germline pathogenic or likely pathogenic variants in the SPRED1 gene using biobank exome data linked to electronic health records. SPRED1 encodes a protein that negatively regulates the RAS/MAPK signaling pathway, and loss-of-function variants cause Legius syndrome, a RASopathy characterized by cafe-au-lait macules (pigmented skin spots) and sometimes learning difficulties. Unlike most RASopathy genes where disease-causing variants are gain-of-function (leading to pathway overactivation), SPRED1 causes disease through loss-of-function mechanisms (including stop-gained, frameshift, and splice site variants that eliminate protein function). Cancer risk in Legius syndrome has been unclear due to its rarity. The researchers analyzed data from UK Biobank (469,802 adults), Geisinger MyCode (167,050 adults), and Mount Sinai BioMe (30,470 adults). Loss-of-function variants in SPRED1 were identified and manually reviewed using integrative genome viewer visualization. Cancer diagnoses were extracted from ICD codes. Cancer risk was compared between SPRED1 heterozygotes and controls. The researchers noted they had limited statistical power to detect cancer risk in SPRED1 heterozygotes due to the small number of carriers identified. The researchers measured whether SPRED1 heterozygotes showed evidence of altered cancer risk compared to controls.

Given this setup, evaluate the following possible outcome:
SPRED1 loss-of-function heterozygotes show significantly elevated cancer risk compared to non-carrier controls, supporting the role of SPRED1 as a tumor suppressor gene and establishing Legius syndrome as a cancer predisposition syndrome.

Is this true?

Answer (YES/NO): NO